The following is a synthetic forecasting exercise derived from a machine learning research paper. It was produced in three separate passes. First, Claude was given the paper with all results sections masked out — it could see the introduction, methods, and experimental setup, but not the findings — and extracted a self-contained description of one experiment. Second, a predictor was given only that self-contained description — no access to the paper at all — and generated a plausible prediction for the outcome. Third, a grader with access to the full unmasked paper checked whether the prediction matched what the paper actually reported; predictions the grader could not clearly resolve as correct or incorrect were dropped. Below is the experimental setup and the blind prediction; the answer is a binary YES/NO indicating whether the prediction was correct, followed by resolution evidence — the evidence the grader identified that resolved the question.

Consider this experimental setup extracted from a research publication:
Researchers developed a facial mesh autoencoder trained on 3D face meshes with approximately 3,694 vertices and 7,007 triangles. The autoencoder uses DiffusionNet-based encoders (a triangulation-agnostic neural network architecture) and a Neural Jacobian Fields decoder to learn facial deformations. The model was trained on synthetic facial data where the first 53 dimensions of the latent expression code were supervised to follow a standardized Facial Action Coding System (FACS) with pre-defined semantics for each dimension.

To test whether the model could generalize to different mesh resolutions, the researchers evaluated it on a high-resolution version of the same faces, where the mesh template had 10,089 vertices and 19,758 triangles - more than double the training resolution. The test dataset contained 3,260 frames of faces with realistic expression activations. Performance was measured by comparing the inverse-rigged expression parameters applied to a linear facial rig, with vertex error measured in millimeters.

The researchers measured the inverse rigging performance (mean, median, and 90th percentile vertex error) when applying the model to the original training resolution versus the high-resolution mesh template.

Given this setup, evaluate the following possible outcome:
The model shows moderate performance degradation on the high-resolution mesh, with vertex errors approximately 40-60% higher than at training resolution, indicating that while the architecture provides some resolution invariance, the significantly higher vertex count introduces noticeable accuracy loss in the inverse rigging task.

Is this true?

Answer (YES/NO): NO